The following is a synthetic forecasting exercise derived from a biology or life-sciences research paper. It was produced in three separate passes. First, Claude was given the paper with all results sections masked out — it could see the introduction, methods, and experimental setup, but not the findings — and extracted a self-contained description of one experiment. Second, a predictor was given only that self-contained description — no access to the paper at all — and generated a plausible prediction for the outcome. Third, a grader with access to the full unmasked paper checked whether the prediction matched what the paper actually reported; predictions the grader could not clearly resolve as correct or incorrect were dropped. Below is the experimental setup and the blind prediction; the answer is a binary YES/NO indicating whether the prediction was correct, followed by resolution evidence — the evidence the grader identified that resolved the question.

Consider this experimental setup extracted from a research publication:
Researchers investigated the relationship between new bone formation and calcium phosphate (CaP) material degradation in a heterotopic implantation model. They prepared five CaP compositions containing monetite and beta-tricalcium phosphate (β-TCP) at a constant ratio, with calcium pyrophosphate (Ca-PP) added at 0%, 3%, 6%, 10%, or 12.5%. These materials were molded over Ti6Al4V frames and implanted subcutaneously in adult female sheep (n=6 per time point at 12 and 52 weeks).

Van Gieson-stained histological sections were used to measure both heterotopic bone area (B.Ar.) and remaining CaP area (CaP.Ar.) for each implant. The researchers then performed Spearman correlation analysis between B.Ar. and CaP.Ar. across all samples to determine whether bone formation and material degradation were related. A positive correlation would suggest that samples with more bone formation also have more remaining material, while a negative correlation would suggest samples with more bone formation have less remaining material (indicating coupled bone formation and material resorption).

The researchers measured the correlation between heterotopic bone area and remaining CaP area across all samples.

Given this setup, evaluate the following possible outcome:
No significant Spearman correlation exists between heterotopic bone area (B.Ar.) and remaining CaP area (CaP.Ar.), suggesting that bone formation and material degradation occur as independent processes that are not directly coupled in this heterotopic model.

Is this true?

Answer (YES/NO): NO